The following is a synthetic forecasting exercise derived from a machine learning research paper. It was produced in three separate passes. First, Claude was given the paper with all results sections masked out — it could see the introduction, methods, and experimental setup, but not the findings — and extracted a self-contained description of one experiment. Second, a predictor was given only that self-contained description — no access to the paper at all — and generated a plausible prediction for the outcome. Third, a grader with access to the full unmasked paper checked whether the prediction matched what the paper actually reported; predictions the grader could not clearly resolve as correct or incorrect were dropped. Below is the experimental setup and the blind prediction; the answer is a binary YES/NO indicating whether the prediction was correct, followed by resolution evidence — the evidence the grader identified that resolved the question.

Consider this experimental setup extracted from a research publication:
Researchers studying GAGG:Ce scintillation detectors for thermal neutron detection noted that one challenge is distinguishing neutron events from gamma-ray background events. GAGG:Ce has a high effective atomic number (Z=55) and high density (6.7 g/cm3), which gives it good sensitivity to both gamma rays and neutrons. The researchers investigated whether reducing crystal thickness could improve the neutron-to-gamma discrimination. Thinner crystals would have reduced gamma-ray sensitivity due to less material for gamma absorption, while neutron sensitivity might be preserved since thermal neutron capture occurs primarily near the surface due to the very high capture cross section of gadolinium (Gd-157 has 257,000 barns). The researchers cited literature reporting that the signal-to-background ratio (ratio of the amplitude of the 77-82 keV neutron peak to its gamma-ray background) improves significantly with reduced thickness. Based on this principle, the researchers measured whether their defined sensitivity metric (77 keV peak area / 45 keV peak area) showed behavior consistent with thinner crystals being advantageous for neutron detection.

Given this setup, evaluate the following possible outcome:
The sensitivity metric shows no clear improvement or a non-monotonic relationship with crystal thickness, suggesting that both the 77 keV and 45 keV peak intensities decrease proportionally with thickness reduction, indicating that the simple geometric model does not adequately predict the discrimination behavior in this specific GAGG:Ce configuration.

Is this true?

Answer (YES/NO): NO